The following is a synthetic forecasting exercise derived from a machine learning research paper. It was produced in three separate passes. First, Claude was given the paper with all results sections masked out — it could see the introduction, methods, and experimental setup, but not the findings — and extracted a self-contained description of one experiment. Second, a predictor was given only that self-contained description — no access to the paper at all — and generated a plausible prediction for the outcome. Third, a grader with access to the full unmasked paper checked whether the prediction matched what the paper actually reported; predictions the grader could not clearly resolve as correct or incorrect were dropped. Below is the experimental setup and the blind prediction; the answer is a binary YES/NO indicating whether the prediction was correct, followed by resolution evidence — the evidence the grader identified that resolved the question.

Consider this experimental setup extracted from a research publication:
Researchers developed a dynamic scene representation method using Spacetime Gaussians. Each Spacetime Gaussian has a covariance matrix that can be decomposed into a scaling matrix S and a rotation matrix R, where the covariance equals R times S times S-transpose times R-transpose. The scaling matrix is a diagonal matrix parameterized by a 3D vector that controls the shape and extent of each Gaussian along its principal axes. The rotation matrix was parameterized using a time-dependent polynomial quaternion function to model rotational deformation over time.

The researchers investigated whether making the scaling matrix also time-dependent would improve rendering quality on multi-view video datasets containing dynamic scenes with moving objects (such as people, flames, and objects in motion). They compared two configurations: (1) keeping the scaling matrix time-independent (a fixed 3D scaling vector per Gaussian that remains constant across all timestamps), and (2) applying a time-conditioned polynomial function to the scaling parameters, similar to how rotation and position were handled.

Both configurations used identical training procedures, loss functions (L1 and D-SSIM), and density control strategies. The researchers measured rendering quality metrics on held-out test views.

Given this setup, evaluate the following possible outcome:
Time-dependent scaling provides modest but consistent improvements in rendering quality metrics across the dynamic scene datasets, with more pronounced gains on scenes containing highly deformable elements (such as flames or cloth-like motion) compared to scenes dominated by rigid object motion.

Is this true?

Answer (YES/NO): NO